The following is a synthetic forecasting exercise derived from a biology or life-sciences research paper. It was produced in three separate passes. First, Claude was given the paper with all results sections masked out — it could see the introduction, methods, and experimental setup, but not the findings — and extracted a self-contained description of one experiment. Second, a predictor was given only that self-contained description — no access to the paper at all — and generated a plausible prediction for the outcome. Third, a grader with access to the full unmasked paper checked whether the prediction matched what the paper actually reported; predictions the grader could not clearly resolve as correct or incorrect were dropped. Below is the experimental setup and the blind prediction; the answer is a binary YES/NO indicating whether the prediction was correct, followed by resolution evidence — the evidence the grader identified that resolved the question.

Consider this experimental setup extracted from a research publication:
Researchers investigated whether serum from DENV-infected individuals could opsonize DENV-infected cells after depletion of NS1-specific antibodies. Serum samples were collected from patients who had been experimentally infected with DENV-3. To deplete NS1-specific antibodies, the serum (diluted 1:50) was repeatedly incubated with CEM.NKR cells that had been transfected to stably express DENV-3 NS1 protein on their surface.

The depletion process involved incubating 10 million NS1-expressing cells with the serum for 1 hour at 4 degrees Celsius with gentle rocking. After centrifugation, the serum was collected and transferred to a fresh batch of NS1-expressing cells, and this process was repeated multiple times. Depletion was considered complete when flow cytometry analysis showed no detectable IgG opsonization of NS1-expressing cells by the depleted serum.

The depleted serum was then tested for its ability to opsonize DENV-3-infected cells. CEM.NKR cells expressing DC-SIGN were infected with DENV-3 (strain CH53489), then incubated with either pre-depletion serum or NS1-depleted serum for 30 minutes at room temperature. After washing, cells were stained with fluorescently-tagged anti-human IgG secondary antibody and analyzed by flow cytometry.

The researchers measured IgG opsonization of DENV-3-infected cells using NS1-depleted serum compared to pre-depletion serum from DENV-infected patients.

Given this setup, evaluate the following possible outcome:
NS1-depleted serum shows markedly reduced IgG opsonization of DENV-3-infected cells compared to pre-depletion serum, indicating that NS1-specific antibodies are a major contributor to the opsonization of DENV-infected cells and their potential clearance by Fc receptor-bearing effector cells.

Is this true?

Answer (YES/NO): NO